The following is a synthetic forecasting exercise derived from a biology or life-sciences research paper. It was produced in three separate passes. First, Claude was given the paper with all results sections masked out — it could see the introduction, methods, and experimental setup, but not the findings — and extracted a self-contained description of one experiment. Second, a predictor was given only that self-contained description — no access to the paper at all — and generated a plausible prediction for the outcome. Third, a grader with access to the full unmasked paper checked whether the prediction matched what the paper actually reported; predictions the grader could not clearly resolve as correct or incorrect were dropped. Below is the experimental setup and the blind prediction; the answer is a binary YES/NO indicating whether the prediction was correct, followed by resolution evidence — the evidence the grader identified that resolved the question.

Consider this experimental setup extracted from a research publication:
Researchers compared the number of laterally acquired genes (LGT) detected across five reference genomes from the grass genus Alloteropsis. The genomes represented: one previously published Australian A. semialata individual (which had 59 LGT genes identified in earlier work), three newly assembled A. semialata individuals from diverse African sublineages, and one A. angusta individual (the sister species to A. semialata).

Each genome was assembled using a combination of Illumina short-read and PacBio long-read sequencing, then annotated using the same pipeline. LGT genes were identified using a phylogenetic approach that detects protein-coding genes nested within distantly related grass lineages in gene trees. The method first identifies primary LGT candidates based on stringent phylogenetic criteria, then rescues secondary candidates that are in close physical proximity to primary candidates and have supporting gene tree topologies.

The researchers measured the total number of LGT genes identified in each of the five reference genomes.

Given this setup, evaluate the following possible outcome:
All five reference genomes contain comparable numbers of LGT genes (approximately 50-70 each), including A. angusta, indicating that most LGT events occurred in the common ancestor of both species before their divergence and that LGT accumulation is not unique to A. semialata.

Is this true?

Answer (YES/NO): NO